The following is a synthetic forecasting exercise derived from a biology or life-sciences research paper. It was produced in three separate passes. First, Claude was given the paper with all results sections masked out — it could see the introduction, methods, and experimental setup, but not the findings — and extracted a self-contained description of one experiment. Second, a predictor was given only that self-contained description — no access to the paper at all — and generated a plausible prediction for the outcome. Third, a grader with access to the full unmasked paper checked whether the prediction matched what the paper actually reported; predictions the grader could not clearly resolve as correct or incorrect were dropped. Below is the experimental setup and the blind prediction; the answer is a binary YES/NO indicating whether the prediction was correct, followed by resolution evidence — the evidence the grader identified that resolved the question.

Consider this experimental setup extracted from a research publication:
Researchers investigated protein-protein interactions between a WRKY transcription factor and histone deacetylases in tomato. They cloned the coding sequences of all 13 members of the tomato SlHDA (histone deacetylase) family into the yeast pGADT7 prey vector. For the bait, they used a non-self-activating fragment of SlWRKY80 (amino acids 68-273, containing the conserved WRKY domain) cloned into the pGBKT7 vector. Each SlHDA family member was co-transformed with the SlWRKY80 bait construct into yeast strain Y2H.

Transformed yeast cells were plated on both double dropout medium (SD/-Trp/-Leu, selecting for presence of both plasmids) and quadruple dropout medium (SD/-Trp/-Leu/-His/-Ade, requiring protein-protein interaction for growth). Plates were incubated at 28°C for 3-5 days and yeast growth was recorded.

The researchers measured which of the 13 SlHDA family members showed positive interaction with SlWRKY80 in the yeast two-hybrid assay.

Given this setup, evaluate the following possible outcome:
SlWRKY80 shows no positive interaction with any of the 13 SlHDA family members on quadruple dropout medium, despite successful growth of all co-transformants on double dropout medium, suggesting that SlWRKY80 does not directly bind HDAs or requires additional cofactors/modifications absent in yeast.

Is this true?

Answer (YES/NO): NO